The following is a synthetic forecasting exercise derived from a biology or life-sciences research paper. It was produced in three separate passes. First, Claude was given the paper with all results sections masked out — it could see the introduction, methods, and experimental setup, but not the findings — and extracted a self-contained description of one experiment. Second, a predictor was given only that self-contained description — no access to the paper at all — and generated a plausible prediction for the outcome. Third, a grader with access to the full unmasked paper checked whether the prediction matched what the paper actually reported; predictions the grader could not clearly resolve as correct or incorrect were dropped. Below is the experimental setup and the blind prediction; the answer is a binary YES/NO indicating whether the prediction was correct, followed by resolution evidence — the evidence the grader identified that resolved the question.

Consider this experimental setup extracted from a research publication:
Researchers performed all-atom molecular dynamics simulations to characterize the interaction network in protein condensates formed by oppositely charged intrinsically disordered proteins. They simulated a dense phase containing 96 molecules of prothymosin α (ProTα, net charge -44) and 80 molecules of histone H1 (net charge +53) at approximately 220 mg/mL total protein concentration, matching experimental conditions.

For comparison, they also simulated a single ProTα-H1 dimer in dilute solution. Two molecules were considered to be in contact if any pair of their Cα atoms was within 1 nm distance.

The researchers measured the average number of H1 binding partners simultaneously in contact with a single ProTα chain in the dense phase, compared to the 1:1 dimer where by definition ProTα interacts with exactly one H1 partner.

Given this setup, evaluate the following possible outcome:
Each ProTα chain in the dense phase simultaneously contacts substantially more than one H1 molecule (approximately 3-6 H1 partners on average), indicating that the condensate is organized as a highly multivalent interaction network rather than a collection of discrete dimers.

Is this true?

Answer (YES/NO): YES